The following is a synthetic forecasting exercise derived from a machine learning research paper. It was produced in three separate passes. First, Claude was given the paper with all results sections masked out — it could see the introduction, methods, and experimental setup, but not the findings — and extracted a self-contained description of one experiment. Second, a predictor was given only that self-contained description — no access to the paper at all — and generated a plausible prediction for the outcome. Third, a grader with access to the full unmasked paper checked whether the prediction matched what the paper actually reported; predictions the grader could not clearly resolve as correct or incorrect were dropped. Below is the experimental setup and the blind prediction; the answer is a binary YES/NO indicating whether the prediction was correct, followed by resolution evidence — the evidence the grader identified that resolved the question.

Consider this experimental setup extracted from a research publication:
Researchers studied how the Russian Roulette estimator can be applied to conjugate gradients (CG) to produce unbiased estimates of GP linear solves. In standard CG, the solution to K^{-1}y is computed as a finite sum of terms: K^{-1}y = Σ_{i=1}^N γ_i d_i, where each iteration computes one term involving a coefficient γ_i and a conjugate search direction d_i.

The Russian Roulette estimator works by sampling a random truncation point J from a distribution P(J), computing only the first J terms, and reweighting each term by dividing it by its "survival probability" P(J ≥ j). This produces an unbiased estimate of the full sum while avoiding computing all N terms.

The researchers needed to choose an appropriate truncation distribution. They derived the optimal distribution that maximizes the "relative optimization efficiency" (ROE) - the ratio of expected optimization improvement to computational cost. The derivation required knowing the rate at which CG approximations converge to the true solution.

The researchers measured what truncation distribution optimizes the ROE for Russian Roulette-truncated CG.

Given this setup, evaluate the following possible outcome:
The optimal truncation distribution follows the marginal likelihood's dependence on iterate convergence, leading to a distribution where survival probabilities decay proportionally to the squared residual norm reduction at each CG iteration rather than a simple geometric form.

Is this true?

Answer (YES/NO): NO